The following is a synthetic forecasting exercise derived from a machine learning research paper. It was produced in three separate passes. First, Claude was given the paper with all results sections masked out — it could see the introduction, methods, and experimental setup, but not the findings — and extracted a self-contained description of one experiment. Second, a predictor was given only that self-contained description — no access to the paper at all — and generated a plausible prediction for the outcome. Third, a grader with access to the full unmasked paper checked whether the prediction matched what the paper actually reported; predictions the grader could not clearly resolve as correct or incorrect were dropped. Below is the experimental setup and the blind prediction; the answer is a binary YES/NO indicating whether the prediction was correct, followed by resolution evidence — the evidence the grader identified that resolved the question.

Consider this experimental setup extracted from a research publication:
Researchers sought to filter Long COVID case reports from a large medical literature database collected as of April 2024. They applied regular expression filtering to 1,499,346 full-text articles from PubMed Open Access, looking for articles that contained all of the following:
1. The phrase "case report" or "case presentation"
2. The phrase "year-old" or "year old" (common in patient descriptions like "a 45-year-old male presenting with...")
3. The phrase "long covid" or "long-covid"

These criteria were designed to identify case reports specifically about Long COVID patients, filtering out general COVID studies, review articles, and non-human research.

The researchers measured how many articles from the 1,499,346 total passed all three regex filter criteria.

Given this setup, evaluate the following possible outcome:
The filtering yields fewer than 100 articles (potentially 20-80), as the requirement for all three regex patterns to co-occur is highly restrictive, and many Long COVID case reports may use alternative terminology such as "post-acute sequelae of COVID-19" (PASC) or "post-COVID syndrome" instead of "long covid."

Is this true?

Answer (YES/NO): YES